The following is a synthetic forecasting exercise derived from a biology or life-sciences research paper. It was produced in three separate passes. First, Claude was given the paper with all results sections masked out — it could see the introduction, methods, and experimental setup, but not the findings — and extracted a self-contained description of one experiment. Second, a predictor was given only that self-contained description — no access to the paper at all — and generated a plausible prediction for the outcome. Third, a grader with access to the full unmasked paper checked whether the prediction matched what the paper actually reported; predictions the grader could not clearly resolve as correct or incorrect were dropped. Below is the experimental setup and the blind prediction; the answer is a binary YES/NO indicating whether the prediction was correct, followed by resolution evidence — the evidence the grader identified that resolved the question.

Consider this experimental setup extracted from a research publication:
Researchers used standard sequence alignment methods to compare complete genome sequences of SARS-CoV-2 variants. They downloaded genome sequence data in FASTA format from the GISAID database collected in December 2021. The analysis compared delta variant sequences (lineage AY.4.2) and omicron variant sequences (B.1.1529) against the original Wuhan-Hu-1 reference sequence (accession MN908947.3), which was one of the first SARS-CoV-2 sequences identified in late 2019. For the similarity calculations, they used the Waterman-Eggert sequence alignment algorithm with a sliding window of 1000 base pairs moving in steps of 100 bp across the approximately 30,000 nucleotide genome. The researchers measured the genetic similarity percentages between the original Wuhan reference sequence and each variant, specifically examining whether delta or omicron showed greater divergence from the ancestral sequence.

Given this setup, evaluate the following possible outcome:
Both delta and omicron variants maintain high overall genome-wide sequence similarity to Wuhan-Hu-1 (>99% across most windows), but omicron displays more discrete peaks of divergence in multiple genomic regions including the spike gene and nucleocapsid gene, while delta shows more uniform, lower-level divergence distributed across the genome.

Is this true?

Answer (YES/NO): NO